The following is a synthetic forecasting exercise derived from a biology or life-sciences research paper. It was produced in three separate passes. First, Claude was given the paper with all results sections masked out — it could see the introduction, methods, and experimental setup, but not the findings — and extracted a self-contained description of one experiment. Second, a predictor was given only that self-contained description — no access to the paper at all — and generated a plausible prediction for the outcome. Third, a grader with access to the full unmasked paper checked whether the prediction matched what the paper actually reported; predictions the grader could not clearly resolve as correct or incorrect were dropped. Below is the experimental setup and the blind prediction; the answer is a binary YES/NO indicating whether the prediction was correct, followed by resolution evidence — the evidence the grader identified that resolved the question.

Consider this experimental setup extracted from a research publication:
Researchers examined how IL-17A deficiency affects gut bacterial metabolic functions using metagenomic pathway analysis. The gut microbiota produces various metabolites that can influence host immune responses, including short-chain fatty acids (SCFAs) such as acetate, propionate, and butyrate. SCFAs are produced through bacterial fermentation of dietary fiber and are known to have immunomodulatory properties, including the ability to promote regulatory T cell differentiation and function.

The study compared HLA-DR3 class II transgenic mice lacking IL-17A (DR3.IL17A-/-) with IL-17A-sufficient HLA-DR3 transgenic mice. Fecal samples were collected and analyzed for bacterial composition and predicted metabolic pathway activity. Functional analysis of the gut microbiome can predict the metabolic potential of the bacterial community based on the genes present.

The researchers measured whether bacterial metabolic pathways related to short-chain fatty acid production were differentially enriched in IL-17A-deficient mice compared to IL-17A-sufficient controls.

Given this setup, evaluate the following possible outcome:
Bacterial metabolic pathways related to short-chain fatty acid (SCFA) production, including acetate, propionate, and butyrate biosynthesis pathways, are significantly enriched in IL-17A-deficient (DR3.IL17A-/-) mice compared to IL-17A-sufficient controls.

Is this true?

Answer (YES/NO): NO